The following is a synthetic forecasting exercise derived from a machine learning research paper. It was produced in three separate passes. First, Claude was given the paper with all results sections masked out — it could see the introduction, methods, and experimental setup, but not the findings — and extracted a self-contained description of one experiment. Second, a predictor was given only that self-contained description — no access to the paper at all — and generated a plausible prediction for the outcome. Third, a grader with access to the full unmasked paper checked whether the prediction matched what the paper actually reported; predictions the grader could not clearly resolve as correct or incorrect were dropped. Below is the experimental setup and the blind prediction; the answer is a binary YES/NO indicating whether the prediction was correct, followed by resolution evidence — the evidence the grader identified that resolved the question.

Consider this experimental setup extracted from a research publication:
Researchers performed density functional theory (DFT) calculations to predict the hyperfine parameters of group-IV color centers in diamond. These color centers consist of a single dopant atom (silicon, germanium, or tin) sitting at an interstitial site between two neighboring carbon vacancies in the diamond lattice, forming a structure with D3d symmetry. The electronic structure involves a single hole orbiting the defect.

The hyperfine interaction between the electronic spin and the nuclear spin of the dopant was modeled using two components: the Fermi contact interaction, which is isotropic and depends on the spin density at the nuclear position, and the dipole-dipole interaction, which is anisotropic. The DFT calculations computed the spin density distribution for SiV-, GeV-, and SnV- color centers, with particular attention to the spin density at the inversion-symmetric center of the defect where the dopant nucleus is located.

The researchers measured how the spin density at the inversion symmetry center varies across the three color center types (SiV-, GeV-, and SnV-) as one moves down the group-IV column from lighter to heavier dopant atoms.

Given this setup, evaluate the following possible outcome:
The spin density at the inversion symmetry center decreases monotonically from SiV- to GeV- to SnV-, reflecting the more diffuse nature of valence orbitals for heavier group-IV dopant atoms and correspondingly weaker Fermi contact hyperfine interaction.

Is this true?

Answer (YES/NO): NO